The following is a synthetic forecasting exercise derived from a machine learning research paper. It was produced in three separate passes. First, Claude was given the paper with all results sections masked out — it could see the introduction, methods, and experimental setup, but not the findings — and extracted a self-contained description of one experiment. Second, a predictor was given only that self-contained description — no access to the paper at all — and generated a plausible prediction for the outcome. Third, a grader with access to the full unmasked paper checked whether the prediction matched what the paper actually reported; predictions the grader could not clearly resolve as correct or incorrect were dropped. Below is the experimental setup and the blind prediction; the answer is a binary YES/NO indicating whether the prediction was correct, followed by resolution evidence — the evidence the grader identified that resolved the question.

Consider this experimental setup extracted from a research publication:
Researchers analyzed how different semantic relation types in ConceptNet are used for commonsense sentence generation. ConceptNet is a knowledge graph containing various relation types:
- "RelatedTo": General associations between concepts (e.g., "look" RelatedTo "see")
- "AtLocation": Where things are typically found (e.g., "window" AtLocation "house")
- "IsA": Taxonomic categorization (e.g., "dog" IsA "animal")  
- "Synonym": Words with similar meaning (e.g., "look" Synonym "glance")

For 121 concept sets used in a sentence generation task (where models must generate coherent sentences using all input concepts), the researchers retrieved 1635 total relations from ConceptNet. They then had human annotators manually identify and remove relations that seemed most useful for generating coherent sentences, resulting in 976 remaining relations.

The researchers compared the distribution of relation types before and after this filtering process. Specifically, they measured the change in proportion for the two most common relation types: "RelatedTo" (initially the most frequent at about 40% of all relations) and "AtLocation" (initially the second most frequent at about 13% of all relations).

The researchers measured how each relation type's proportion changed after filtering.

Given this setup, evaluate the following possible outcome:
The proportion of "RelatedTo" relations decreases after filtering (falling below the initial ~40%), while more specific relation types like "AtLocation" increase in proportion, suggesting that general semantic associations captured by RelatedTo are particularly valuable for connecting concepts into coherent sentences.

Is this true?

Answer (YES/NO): YES